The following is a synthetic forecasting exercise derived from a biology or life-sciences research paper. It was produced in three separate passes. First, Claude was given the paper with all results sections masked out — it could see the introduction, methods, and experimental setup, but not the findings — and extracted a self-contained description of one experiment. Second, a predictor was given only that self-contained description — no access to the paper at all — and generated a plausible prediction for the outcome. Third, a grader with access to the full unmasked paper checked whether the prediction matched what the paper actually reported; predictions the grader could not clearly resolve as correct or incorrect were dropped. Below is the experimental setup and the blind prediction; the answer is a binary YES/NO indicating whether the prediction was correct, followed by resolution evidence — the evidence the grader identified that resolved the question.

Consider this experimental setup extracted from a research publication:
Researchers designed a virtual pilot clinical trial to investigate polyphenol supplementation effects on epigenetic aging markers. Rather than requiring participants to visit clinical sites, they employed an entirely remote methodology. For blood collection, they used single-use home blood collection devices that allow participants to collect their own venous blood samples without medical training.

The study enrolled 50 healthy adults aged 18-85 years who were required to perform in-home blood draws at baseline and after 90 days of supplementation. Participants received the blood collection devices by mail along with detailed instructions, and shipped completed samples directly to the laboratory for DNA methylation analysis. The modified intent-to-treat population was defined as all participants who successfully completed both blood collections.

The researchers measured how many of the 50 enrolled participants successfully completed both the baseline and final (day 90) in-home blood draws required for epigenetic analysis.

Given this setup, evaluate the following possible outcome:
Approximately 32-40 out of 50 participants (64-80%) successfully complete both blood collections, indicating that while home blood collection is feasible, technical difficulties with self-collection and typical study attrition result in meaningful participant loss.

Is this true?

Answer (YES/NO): NO